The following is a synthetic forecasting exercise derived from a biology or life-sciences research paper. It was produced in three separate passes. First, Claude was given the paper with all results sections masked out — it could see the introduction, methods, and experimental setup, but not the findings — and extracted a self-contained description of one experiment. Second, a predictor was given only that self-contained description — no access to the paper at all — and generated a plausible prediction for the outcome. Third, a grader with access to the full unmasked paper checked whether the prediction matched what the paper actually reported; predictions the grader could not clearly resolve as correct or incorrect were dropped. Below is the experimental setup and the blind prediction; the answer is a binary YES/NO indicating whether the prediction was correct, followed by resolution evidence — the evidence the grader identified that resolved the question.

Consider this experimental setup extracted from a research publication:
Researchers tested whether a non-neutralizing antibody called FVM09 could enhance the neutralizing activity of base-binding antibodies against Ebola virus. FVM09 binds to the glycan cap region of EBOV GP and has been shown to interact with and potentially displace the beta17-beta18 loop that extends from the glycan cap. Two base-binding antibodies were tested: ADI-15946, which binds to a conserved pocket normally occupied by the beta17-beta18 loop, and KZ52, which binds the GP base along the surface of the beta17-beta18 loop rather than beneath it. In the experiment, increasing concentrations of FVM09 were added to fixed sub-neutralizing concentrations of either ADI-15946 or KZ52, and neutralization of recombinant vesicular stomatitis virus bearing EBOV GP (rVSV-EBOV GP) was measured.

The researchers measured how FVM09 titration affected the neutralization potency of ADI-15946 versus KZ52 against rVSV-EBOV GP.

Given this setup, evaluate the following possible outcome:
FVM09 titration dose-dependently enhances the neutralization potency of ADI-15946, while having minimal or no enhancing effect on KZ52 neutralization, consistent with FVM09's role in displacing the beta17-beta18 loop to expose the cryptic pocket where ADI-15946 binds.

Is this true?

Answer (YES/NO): NO